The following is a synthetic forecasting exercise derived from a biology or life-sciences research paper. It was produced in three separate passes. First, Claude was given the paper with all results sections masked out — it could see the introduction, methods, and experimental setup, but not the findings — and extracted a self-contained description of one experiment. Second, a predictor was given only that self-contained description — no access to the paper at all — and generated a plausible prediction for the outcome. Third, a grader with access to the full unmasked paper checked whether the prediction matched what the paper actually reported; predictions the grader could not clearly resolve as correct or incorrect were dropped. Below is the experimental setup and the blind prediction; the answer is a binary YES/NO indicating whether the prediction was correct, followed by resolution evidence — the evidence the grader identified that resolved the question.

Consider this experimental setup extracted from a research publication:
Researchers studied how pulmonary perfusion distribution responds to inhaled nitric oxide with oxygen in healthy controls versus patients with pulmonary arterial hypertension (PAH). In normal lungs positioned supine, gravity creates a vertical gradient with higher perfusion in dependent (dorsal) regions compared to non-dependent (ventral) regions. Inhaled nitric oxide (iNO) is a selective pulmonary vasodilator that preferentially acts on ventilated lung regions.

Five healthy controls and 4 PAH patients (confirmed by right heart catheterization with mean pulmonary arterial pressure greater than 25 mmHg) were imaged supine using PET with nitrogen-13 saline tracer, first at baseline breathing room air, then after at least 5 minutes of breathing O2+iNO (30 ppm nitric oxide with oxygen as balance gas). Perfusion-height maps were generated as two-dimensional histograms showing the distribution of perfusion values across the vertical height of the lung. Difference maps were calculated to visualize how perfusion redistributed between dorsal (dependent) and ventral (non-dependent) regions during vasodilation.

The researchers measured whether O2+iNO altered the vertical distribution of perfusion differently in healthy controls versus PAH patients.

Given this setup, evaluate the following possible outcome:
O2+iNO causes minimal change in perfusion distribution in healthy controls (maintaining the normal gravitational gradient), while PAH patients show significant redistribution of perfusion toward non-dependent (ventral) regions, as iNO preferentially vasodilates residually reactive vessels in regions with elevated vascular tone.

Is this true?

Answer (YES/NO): NO